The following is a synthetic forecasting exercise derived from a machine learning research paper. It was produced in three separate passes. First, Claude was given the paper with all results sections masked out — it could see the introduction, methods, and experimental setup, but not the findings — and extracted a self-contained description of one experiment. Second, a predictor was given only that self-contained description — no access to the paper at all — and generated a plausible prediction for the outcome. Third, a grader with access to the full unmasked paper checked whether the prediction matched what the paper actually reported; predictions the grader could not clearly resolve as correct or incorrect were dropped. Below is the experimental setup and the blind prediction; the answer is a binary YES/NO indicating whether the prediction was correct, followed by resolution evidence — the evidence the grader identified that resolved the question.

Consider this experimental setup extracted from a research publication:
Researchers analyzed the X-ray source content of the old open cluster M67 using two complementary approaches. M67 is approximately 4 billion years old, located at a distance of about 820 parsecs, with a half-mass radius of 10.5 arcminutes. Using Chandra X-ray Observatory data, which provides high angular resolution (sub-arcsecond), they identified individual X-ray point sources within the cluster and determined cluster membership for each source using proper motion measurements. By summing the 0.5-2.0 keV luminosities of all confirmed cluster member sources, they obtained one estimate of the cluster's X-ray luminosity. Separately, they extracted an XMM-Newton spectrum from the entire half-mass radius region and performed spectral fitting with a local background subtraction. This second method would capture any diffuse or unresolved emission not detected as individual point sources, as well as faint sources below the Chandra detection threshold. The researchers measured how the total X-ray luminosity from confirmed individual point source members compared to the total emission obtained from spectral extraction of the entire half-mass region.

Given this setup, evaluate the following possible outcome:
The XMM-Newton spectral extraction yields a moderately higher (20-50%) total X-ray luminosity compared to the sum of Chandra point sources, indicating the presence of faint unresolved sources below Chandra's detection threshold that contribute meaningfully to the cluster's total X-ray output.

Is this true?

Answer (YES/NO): NO